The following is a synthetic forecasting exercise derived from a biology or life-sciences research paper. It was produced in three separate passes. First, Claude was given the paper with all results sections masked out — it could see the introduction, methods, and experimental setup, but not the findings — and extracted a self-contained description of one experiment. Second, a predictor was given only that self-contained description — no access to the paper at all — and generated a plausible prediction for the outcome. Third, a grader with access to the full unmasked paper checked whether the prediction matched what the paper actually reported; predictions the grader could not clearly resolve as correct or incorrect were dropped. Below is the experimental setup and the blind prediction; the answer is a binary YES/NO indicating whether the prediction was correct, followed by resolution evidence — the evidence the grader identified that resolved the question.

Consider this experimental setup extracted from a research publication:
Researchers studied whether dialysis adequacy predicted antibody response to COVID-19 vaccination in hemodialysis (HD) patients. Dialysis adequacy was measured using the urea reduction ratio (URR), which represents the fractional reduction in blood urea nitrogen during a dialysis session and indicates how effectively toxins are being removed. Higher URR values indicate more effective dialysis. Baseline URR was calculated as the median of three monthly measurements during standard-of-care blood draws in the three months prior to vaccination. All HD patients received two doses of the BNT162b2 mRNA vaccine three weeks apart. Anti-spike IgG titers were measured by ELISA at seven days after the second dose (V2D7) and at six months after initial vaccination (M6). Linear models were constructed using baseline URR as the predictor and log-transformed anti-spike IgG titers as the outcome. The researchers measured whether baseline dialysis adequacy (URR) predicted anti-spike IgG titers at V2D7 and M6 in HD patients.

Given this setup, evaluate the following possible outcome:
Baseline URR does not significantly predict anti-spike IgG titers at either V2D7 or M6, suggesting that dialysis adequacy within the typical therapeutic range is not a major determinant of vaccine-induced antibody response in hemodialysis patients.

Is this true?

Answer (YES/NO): YES